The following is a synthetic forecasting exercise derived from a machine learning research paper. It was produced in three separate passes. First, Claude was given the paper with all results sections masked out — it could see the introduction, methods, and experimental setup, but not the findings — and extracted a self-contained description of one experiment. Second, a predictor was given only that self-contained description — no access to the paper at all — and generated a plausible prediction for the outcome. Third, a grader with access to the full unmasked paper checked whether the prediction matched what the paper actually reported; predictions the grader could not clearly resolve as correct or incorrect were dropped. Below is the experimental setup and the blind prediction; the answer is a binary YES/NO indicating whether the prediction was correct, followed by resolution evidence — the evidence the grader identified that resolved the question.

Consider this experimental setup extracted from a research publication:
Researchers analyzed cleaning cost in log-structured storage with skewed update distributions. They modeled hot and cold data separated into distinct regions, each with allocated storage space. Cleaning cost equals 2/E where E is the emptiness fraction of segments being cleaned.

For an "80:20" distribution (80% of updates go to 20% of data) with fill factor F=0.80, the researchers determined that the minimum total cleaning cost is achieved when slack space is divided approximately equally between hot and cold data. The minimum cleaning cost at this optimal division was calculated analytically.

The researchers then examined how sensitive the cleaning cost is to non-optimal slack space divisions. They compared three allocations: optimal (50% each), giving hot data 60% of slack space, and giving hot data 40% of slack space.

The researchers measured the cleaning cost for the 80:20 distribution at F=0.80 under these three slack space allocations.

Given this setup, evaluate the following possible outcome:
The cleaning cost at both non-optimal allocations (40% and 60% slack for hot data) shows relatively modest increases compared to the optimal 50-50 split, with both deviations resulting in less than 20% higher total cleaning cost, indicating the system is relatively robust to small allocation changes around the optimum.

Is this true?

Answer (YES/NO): YES